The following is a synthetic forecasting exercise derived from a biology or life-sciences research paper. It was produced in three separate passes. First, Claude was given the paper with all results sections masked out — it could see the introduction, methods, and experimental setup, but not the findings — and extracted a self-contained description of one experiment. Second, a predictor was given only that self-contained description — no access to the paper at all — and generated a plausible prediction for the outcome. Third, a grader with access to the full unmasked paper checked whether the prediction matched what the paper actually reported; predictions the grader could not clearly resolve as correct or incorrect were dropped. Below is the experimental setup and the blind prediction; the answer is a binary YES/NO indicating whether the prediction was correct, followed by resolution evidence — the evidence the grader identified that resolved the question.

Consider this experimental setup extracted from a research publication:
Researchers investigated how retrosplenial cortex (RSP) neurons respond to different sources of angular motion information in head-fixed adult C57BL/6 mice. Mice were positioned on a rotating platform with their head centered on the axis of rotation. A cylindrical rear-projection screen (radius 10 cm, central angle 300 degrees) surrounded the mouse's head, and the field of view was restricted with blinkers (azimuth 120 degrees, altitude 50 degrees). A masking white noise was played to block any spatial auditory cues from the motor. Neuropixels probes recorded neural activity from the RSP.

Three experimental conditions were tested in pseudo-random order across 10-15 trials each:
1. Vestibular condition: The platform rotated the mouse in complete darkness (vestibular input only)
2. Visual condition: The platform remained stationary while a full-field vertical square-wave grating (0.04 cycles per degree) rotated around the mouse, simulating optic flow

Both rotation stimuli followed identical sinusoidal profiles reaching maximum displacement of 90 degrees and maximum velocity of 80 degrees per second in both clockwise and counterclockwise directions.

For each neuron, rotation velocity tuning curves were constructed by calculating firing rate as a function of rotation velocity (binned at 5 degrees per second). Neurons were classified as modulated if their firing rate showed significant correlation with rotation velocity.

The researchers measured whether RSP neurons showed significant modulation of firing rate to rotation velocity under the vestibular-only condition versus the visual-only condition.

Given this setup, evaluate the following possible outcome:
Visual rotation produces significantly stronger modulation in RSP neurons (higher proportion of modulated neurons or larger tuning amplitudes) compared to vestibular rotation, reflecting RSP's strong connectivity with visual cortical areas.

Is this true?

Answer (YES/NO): NO